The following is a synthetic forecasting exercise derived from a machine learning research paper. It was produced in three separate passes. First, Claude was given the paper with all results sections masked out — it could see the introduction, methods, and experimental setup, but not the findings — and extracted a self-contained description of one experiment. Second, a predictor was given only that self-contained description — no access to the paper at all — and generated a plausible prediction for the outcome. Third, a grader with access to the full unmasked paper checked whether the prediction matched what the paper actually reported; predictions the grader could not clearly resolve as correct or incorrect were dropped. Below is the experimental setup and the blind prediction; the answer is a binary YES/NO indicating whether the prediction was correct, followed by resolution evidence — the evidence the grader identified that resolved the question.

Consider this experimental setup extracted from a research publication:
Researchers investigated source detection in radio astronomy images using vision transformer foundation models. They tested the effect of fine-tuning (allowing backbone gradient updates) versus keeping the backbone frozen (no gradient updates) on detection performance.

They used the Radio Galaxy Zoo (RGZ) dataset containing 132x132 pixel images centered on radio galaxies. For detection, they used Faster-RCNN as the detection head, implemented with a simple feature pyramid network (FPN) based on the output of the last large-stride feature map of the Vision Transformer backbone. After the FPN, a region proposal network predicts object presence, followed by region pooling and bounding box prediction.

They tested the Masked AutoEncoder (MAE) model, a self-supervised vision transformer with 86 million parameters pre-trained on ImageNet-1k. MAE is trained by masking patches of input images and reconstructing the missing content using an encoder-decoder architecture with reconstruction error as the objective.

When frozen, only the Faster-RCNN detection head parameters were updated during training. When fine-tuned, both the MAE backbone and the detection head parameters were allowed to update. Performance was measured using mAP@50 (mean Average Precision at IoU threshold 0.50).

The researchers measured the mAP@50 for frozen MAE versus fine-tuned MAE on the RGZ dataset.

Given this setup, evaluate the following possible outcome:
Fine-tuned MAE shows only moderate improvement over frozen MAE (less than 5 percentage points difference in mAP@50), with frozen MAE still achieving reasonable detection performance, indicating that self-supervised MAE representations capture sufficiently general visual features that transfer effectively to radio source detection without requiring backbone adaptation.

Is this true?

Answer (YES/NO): NO